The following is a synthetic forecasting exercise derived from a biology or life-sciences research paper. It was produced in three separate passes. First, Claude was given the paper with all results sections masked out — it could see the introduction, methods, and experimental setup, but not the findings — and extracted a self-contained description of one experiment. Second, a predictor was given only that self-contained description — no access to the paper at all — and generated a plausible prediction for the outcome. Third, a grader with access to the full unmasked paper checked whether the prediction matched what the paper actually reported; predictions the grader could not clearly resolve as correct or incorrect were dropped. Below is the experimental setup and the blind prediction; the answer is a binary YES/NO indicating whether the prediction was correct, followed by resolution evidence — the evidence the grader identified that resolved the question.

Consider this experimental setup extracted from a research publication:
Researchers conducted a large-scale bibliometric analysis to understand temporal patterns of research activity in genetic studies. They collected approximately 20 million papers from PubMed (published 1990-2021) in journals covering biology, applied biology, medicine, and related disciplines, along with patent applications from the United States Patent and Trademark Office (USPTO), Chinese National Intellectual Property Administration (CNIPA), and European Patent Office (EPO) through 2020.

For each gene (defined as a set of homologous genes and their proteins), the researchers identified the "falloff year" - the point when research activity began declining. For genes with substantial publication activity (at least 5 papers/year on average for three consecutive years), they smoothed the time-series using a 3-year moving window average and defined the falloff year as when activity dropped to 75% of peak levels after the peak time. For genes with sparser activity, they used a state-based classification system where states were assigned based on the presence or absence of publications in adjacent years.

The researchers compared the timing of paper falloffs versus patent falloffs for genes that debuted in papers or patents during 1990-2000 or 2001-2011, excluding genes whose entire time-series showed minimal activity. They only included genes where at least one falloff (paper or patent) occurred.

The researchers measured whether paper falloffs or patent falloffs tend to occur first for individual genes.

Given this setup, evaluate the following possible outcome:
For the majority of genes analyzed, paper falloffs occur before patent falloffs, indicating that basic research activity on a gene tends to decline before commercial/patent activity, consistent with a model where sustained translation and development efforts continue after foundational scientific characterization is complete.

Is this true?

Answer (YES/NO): NO